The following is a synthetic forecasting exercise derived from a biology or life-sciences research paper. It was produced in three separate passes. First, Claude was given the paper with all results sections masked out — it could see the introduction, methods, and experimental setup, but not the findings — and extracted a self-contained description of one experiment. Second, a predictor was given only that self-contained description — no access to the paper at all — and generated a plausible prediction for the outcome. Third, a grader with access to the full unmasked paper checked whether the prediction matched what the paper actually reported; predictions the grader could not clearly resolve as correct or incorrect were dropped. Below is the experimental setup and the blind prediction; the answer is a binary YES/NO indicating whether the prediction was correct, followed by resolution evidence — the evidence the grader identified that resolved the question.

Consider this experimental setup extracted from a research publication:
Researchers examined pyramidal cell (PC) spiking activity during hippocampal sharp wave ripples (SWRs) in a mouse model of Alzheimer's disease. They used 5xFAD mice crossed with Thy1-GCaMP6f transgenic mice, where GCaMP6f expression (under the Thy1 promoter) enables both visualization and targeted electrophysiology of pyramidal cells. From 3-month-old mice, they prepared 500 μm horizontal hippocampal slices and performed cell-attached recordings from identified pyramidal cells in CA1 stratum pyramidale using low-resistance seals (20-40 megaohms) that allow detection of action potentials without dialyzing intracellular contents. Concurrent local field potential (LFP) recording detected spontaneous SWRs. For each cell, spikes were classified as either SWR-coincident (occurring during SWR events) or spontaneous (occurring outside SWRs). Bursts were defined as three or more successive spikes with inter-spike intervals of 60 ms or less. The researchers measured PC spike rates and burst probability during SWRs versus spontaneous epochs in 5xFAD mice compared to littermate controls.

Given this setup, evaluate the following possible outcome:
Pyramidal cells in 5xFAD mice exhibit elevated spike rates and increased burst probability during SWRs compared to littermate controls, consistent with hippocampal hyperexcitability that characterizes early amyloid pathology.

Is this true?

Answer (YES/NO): NO